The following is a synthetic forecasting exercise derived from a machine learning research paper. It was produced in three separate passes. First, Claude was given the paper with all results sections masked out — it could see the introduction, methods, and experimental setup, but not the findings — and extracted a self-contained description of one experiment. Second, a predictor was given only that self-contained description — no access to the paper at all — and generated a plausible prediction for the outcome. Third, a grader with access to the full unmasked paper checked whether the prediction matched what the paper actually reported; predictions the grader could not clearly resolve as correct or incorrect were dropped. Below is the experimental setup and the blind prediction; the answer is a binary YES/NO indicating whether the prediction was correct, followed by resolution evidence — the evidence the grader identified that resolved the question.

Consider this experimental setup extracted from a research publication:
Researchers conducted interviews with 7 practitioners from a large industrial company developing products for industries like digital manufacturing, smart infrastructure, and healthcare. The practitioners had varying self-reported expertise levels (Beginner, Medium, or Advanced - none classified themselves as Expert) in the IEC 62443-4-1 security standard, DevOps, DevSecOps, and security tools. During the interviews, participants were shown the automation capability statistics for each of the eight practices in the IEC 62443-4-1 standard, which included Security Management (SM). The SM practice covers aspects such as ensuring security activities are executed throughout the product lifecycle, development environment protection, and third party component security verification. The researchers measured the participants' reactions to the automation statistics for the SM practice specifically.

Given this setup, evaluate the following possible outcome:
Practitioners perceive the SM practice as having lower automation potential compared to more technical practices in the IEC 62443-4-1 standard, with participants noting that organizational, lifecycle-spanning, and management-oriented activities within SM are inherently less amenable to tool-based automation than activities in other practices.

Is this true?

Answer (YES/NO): NO